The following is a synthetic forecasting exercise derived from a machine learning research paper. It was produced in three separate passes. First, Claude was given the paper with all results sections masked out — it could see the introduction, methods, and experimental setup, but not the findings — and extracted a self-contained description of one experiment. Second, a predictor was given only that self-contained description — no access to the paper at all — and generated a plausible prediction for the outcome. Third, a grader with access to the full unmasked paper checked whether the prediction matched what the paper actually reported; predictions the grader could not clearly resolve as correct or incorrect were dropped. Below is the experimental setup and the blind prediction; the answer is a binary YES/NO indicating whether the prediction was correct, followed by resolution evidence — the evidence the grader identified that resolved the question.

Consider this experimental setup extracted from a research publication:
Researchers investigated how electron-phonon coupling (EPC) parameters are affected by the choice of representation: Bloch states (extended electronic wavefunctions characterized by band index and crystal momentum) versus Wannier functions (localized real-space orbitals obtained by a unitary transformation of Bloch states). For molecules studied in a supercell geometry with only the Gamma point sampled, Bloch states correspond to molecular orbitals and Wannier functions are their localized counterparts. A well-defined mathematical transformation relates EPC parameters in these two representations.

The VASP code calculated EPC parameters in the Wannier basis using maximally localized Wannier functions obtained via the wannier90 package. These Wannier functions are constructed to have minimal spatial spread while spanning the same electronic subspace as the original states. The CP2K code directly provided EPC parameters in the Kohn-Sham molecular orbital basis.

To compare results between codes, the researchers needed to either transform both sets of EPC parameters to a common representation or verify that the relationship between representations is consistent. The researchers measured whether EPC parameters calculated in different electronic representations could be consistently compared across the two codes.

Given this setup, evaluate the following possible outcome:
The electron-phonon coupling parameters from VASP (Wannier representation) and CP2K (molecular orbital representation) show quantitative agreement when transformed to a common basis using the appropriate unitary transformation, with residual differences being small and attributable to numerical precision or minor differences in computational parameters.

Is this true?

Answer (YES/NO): YES